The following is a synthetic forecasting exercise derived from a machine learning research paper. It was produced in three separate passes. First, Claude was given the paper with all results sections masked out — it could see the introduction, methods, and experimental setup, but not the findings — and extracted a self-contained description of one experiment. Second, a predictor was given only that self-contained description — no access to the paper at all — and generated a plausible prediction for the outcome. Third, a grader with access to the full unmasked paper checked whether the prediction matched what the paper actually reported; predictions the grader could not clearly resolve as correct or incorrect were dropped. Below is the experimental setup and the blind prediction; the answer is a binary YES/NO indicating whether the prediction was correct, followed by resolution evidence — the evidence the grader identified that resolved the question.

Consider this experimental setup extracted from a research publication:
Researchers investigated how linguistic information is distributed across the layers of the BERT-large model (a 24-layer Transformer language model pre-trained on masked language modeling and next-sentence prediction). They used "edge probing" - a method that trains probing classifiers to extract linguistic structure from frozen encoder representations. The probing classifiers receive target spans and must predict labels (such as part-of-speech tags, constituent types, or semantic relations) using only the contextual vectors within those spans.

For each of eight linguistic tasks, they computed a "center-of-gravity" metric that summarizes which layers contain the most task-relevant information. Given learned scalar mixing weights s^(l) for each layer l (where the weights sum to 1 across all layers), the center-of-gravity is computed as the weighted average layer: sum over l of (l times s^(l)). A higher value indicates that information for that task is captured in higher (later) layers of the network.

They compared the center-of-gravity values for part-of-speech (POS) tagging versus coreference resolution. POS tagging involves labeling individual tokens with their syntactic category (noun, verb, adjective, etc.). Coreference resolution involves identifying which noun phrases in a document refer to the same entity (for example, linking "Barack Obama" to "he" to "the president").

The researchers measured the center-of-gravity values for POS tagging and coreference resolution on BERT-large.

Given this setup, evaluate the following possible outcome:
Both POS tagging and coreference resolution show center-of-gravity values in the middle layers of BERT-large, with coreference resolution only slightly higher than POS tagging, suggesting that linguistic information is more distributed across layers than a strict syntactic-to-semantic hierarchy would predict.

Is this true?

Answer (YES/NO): NO